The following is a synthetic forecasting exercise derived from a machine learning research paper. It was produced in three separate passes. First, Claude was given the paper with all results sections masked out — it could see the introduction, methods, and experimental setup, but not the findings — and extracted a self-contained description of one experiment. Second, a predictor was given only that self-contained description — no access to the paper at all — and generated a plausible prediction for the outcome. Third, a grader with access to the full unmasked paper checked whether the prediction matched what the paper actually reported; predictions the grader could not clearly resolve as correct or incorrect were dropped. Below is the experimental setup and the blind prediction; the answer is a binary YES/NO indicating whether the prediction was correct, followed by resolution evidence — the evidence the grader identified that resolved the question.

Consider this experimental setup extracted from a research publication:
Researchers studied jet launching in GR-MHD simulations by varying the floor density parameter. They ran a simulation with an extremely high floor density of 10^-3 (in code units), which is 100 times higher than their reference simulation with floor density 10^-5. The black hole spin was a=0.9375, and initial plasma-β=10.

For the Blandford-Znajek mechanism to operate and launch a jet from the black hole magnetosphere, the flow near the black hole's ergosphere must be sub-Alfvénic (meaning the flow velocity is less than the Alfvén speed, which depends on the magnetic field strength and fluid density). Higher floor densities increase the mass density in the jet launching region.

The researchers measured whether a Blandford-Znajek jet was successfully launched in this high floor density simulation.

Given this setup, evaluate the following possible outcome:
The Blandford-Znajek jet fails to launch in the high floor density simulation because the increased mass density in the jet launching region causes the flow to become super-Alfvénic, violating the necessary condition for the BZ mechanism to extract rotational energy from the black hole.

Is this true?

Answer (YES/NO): YES